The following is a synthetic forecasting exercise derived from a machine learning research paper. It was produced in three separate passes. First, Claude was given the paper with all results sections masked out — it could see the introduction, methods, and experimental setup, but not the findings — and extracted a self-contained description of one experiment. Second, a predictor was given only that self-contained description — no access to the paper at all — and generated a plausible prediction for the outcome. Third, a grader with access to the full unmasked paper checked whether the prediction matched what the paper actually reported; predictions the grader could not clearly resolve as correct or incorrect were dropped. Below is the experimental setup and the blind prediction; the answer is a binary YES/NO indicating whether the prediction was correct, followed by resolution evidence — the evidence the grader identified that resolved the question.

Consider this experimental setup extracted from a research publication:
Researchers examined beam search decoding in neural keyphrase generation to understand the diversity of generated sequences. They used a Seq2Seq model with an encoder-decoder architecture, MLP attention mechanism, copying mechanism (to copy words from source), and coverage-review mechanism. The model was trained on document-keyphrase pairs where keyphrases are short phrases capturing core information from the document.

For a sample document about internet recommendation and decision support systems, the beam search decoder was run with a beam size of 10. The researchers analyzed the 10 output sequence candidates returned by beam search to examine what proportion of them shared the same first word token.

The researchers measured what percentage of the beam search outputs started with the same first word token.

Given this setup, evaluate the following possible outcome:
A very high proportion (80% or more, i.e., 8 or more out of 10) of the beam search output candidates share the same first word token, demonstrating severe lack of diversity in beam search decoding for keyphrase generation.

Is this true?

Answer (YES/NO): YES